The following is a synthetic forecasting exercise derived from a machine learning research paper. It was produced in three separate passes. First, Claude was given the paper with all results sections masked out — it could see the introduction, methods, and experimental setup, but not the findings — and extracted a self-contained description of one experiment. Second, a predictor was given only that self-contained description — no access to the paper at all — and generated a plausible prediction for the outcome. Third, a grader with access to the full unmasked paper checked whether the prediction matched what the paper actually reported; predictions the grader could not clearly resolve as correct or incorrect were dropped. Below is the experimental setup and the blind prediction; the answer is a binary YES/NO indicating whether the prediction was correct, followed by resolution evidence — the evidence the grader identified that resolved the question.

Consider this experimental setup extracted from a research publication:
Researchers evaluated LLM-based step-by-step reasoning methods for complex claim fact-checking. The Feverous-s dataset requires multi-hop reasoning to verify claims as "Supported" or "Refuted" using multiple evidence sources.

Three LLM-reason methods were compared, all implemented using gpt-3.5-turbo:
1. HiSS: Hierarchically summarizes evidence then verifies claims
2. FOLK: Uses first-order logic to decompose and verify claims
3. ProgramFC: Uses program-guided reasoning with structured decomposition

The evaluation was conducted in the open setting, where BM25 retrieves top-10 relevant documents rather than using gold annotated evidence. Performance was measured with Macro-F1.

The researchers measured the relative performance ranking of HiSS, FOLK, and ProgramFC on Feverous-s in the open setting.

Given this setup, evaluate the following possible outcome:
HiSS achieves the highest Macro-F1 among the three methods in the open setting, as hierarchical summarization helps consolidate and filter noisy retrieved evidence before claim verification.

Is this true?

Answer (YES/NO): NO